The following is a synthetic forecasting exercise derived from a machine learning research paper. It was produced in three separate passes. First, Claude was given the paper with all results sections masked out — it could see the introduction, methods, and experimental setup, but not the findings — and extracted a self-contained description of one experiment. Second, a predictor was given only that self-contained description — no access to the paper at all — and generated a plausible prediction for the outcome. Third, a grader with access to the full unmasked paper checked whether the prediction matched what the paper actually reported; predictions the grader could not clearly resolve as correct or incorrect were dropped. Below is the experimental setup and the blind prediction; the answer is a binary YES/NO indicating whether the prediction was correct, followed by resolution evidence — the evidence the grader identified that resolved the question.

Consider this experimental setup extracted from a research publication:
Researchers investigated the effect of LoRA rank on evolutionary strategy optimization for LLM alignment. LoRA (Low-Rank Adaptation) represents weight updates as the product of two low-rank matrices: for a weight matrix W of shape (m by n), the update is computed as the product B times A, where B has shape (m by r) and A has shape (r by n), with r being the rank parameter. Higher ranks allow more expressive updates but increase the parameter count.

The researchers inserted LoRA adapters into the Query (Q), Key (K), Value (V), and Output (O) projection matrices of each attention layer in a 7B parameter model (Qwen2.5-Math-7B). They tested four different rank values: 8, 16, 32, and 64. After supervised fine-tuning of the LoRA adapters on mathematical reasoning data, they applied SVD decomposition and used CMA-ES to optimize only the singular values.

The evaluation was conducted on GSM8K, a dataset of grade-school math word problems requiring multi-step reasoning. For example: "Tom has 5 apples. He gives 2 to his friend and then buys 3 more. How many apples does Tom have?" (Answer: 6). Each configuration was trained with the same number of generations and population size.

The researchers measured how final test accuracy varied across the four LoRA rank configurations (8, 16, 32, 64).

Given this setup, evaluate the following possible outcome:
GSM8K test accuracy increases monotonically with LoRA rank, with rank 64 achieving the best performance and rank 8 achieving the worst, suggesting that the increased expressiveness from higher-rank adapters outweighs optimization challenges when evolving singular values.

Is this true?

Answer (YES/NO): NO